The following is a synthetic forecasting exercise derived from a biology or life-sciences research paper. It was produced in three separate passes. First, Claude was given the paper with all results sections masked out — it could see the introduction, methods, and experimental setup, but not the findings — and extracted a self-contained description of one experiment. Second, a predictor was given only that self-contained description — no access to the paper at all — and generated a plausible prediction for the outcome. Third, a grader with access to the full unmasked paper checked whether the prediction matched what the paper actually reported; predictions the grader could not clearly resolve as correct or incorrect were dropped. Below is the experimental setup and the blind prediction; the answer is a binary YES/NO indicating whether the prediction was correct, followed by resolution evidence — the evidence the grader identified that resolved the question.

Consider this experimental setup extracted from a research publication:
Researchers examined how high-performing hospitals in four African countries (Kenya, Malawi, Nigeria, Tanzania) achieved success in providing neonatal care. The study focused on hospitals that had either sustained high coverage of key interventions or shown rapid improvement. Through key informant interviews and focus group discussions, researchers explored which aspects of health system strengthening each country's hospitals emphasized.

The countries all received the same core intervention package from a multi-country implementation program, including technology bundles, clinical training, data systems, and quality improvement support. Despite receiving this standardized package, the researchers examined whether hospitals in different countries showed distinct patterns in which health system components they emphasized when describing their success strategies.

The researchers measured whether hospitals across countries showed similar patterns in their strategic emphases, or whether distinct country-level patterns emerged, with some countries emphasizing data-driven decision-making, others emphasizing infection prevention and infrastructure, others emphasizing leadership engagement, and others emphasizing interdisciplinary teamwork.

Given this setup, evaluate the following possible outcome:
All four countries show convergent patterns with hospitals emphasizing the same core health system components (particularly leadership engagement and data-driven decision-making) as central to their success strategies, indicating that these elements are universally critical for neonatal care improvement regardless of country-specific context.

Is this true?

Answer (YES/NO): NO